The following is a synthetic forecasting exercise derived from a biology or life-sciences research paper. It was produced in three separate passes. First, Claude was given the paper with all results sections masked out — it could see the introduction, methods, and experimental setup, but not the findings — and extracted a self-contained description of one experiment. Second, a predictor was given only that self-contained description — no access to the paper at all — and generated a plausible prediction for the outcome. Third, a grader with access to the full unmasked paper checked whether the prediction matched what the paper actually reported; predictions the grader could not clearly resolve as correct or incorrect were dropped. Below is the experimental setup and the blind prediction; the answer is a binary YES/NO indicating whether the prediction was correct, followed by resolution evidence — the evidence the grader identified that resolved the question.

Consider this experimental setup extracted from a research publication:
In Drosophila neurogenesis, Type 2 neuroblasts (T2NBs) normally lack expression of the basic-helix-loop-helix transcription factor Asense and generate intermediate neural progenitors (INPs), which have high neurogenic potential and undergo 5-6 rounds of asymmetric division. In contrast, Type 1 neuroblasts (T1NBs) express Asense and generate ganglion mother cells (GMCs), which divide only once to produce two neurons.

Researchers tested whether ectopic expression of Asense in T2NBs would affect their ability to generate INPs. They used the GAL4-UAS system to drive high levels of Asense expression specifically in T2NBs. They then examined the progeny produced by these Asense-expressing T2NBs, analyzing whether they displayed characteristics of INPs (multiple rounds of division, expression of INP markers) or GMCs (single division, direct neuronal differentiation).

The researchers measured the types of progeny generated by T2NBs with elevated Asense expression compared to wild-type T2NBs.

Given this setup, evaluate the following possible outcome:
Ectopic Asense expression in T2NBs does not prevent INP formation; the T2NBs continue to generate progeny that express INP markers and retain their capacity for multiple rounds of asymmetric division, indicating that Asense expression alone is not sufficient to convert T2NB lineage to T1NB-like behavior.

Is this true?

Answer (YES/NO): NO